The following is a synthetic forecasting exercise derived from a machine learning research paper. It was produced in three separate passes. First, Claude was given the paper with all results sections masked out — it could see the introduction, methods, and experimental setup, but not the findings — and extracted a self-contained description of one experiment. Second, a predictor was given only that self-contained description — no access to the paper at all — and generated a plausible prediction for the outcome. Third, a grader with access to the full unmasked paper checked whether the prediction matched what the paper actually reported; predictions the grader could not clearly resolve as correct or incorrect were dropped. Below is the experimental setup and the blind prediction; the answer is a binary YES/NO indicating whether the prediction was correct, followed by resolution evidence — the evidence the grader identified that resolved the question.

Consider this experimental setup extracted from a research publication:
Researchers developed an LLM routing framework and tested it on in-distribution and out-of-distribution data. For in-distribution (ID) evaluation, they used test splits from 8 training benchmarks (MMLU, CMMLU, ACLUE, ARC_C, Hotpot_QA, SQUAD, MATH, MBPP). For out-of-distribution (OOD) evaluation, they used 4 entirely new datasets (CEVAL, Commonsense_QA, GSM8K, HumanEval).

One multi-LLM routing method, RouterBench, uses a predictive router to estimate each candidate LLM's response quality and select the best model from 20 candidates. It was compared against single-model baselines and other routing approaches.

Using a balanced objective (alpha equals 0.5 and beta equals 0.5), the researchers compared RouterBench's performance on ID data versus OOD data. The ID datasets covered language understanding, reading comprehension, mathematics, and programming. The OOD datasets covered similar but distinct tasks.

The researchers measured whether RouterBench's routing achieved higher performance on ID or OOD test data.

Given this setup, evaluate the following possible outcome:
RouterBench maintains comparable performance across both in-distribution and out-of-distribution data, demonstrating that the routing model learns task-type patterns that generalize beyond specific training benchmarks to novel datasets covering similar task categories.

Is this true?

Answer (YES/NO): NO